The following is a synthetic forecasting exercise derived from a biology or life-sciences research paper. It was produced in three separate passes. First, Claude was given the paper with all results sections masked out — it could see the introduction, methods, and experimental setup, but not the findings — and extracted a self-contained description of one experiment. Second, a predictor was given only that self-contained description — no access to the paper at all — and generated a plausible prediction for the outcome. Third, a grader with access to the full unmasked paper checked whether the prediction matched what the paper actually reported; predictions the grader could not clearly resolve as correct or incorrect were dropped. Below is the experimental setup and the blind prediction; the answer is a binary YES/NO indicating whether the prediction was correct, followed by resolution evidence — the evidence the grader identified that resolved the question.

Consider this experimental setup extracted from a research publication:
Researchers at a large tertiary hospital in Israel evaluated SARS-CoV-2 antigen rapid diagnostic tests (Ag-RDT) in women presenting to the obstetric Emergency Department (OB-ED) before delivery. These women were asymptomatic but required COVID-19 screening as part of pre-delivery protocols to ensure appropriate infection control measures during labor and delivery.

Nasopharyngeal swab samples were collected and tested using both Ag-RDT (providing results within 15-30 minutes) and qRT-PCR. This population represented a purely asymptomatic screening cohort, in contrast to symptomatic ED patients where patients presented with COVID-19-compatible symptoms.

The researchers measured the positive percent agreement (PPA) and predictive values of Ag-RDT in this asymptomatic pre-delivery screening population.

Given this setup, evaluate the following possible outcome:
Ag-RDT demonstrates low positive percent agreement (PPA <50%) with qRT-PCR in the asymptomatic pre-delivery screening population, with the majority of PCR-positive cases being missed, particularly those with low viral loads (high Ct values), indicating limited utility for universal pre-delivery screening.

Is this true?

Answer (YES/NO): NO